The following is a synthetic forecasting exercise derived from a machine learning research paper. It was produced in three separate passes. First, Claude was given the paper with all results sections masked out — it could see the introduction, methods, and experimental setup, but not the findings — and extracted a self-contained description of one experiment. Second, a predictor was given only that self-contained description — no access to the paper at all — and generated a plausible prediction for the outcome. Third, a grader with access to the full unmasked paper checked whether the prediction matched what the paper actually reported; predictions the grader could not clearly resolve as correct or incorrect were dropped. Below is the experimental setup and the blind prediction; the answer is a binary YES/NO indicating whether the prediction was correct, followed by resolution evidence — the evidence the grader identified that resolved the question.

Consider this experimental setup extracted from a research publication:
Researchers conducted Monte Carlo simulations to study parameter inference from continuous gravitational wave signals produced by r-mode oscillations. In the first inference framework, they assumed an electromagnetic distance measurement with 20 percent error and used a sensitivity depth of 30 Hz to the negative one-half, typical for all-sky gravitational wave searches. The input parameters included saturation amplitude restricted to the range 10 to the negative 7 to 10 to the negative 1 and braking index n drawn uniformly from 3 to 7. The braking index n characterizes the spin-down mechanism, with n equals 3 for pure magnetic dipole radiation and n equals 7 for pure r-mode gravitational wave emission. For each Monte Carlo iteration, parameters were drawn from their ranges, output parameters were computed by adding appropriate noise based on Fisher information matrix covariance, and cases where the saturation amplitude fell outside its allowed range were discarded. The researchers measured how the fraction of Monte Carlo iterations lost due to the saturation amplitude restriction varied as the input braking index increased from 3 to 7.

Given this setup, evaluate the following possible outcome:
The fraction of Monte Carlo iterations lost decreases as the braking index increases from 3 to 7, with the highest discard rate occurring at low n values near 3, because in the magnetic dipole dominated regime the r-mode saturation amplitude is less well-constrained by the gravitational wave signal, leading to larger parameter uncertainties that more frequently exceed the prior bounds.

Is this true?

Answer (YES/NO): NO